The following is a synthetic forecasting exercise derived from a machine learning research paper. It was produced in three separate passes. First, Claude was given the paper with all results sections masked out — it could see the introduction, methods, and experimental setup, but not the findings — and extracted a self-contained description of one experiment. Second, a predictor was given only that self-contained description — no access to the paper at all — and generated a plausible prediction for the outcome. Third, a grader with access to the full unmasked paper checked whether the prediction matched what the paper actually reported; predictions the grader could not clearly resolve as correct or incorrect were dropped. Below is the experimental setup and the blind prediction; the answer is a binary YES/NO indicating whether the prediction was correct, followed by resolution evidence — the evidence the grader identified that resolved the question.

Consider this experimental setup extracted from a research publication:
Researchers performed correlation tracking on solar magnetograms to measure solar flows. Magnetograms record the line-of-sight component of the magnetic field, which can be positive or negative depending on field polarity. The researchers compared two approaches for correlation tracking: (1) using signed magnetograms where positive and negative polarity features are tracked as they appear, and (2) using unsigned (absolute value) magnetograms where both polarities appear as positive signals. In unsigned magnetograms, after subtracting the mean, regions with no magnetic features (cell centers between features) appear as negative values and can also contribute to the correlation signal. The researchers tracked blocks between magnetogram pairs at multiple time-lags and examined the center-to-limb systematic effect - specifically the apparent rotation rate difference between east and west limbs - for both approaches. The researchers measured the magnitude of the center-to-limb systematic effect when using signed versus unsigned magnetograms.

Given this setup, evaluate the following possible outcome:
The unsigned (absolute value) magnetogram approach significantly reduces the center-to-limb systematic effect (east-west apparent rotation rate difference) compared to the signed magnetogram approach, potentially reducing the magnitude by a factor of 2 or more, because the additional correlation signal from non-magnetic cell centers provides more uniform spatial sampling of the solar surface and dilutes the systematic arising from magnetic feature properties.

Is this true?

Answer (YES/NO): YES